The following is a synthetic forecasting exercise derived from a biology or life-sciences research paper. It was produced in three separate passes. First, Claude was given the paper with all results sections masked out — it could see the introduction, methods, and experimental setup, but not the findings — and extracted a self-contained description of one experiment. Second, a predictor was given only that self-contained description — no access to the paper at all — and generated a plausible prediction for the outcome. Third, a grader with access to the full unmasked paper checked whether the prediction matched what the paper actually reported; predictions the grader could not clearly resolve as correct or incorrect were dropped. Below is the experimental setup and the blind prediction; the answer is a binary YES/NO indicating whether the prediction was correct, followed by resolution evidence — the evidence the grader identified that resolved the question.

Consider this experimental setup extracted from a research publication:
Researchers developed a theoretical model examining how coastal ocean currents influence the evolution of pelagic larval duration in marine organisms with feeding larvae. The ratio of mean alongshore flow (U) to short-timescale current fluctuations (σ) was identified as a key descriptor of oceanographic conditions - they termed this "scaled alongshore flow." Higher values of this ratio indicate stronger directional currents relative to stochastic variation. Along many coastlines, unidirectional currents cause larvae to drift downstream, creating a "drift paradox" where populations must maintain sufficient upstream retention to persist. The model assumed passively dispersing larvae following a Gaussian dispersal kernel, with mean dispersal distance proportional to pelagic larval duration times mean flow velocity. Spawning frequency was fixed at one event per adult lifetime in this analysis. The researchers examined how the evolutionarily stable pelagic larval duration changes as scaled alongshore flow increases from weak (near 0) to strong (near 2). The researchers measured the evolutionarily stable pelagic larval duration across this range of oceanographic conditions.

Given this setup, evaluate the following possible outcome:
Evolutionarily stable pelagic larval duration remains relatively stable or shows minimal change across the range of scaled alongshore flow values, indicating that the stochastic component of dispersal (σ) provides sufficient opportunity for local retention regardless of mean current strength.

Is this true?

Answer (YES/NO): NO